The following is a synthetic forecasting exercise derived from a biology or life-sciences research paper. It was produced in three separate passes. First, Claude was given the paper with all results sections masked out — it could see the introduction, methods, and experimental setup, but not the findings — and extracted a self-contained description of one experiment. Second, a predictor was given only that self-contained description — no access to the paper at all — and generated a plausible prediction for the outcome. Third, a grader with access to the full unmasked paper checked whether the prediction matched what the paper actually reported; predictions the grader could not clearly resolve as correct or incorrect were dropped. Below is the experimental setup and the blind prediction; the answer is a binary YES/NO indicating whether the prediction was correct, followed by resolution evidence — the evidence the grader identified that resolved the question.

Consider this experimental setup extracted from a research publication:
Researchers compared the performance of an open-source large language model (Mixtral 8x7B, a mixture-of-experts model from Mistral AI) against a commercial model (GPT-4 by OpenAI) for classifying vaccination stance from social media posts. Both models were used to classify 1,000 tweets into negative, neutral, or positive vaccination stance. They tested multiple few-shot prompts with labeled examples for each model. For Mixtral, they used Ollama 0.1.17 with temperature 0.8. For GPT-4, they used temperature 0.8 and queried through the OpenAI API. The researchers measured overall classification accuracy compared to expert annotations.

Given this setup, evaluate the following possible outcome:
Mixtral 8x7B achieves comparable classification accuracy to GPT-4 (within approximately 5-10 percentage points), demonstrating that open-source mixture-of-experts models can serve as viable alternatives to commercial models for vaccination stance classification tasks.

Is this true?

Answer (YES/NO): YES